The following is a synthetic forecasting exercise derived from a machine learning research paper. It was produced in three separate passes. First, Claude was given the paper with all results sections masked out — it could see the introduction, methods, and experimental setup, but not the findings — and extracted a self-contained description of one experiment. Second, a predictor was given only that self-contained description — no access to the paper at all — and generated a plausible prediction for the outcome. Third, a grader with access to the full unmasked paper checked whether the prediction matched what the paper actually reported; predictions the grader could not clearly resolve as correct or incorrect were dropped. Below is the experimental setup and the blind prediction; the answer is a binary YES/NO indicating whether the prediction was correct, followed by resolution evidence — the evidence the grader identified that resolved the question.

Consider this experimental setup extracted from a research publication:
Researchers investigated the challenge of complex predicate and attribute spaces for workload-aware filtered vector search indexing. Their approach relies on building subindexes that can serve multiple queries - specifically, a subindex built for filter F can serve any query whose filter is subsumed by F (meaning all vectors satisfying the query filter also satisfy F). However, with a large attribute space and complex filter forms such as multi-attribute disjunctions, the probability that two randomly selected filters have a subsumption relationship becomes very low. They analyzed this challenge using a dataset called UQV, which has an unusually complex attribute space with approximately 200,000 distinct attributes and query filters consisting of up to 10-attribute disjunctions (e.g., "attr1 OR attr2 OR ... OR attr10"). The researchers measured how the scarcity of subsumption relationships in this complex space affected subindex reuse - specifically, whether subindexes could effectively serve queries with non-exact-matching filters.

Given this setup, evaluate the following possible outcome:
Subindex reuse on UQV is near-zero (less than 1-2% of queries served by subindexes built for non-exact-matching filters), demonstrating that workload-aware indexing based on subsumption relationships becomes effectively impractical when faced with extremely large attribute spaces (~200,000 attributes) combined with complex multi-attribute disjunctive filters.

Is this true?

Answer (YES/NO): YES